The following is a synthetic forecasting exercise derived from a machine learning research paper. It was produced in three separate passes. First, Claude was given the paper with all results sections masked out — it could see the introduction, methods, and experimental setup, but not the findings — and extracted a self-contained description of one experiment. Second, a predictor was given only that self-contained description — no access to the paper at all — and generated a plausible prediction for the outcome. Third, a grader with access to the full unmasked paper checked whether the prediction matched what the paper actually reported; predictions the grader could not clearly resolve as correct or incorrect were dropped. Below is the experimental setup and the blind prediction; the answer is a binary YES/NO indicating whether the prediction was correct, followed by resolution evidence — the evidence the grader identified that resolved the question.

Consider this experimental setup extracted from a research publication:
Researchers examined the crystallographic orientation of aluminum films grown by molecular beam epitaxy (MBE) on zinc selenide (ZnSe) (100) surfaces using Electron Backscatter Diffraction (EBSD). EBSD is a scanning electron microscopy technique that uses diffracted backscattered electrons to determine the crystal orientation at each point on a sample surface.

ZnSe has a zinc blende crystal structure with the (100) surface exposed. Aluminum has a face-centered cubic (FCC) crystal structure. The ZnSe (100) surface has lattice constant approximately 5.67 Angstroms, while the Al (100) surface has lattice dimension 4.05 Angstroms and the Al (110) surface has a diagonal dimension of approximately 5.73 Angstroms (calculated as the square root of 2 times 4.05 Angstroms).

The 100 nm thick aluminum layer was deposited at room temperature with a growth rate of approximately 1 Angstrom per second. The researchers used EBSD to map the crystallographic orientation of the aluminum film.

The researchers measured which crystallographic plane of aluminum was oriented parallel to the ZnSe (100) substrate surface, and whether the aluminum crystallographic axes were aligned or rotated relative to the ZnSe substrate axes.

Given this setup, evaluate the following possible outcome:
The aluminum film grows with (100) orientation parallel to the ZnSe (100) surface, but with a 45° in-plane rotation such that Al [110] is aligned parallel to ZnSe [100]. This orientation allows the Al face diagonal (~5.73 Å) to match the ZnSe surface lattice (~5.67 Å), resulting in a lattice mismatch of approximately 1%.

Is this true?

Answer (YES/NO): NO